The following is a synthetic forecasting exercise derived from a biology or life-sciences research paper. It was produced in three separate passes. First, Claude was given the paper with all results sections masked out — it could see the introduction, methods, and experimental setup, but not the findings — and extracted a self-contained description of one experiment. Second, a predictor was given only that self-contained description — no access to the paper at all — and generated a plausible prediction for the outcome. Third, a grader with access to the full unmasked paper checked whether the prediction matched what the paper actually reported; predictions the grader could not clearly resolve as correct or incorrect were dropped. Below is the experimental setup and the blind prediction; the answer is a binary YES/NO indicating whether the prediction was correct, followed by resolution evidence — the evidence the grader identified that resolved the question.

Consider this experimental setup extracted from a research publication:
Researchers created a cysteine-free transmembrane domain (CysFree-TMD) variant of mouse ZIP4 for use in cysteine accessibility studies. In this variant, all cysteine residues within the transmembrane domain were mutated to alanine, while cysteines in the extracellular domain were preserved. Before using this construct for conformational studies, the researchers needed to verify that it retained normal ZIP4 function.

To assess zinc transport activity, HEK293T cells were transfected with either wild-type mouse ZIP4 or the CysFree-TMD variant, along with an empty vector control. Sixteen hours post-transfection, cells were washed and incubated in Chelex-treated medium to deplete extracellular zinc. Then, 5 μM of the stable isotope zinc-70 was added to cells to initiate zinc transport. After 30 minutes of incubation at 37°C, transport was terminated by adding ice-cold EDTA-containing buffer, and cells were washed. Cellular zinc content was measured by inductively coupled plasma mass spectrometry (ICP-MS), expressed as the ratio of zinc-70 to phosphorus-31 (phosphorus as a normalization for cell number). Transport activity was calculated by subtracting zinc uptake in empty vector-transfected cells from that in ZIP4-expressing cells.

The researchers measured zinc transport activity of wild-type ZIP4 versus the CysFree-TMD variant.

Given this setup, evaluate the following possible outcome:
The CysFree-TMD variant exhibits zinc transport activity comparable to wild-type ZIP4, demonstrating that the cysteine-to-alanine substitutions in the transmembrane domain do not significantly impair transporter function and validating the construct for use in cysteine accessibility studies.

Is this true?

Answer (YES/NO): YES